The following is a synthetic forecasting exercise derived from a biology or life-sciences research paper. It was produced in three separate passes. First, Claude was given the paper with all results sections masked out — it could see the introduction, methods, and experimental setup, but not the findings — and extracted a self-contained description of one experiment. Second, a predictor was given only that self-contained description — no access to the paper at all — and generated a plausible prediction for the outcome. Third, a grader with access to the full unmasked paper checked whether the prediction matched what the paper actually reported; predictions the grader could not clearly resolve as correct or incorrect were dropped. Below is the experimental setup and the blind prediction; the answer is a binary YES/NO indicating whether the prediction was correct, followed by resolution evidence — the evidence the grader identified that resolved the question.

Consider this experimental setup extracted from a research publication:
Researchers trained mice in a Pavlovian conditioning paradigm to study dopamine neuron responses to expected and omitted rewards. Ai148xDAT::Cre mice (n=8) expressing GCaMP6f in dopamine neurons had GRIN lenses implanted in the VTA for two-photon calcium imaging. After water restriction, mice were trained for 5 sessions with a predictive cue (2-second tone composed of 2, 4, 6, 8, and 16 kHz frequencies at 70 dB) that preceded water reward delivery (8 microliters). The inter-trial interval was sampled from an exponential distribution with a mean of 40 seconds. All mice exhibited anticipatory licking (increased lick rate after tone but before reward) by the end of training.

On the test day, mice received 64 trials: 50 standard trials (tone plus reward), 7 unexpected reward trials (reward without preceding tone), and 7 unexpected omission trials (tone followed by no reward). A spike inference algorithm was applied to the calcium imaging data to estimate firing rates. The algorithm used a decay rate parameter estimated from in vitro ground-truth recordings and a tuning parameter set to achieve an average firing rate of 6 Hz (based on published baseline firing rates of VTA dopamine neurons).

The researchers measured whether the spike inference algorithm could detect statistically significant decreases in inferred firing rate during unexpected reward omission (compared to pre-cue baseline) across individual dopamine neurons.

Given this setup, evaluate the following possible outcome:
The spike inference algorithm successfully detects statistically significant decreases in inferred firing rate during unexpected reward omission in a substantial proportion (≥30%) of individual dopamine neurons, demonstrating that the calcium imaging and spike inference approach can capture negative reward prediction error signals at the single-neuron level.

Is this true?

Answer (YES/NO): YES